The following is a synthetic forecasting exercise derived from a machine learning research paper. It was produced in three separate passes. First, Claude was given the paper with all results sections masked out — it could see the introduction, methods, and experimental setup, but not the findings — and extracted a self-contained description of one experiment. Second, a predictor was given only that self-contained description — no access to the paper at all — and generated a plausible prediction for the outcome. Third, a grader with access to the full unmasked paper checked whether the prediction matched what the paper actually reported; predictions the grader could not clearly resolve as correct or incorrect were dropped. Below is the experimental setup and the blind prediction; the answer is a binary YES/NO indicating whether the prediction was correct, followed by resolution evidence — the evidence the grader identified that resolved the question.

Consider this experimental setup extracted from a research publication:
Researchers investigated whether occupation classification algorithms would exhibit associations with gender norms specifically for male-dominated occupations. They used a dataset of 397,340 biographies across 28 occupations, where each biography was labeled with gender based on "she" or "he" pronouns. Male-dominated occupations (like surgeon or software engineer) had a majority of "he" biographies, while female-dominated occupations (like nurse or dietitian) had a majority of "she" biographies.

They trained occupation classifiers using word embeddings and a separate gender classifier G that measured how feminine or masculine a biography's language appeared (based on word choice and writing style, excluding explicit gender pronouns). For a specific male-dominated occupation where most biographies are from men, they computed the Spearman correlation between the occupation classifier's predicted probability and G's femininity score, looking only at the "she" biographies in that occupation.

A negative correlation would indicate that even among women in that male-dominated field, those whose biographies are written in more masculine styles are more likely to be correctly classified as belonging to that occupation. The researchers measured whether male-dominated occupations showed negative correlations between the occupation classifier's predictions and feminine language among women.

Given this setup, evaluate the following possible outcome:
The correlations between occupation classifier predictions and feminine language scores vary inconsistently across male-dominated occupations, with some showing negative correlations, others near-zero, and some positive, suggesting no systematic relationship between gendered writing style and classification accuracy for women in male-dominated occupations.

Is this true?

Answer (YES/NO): NO